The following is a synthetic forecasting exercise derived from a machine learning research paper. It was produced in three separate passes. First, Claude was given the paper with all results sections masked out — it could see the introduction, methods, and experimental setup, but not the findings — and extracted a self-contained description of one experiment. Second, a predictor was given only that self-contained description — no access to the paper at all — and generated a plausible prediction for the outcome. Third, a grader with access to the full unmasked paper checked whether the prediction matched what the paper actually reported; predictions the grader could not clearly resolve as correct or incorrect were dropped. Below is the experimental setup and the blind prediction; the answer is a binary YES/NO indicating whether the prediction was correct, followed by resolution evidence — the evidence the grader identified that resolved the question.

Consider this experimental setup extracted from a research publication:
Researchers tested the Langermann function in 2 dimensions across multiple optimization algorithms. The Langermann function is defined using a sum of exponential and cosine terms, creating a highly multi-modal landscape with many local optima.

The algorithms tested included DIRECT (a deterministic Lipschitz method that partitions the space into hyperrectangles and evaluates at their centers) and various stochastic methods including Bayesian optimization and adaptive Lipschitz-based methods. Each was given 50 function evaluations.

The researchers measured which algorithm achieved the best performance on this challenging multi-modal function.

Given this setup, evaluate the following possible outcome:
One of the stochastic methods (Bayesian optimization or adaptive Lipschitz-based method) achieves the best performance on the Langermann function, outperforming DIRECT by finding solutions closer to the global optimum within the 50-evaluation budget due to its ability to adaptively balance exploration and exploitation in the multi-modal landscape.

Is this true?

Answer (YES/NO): NO